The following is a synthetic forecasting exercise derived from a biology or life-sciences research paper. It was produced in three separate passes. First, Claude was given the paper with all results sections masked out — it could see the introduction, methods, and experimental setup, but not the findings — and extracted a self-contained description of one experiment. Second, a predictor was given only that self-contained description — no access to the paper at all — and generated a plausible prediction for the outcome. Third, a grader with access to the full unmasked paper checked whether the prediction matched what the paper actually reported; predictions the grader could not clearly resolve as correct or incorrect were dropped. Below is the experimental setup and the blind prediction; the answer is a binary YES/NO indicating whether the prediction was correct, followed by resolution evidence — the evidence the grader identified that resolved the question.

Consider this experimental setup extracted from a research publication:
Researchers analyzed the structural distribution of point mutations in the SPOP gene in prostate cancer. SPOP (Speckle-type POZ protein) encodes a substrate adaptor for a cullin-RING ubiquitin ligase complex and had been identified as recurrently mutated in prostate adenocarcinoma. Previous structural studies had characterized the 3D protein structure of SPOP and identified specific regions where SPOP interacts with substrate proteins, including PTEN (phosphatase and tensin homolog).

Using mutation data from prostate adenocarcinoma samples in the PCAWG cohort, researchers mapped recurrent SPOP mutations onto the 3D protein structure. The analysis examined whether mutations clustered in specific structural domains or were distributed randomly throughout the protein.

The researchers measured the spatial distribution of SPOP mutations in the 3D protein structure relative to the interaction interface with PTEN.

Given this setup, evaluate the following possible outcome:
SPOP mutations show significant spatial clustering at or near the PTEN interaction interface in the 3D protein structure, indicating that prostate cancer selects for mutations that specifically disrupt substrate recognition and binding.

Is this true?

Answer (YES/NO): YES